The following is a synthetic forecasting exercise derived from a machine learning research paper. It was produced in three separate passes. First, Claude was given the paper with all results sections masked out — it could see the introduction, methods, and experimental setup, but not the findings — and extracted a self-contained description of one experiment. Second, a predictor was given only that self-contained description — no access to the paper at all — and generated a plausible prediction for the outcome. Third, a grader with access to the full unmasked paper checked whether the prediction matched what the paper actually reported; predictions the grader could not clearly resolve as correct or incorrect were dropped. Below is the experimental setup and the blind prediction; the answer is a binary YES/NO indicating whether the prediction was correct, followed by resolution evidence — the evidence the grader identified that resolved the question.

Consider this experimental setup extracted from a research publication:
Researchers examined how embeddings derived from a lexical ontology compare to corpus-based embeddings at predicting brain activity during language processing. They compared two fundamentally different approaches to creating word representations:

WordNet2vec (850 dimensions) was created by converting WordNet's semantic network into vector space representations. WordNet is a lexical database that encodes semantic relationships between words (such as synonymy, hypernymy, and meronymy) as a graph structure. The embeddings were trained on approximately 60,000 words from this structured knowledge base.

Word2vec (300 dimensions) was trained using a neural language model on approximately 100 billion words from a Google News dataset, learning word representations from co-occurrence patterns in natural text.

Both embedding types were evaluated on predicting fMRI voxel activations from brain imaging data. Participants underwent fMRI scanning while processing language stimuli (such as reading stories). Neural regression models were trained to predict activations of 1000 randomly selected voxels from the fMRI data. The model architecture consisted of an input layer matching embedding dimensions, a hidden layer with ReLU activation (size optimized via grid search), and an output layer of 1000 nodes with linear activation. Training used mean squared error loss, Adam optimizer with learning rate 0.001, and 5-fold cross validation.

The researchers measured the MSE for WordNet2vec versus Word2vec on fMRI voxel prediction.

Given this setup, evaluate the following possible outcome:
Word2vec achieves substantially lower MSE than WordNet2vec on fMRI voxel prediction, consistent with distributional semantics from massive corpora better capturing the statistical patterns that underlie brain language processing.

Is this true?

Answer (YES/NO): NO